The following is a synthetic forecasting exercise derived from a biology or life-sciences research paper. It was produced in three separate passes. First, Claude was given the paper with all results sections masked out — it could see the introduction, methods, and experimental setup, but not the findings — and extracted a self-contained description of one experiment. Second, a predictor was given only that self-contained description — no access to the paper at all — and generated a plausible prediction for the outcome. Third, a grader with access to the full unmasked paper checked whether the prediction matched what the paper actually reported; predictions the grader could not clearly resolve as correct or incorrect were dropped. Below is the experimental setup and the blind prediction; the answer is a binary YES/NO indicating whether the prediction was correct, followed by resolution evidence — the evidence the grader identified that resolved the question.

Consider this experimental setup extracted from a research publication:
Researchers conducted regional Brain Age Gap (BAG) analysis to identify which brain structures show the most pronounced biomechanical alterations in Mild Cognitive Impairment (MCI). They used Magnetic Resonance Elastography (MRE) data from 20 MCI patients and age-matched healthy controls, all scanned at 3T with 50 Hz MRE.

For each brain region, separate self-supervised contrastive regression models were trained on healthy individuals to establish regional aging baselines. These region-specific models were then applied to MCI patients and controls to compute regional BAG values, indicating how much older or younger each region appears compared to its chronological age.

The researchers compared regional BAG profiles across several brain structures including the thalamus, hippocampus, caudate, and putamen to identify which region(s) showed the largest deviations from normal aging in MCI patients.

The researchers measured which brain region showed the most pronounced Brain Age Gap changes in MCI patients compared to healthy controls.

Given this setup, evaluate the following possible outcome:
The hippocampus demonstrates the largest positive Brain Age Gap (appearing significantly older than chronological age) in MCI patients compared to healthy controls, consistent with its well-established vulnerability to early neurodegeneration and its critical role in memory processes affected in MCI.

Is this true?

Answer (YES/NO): YES